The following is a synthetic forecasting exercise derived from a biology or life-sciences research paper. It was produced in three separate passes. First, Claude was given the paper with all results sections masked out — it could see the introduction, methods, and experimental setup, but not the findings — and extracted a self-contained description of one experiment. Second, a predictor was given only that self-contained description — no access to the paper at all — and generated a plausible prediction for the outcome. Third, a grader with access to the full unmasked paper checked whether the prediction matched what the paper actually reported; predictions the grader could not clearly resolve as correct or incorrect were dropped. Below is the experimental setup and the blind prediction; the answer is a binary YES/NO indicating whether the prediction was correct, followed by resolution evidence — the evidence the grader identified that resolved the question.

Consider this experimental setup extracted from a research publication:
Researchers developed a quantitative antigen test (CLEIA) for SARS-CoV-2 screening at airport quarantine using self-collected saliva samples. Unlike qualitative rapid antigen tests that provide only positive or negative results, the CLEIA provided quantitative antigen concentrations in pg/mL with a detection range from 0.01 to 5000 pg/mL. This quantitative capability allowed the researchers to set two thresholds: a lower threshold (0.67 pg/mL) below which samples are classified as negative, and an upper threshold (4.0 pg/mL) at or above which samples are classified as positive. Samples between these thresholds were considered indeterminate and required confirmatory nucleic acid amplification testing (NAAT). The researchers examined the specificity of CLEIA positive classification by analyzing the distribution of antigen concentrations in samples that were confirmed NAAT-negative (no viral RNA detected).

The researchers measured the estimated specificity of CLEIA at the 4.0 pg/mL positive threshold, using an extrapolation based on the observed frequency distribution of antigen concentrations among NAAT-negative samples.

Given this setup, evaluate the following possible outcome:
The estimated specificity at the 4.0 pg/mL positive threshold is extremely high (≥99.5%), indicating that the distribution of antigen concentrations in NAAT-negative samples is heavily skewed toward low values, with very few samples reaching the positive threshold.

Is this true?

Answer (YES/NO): YES